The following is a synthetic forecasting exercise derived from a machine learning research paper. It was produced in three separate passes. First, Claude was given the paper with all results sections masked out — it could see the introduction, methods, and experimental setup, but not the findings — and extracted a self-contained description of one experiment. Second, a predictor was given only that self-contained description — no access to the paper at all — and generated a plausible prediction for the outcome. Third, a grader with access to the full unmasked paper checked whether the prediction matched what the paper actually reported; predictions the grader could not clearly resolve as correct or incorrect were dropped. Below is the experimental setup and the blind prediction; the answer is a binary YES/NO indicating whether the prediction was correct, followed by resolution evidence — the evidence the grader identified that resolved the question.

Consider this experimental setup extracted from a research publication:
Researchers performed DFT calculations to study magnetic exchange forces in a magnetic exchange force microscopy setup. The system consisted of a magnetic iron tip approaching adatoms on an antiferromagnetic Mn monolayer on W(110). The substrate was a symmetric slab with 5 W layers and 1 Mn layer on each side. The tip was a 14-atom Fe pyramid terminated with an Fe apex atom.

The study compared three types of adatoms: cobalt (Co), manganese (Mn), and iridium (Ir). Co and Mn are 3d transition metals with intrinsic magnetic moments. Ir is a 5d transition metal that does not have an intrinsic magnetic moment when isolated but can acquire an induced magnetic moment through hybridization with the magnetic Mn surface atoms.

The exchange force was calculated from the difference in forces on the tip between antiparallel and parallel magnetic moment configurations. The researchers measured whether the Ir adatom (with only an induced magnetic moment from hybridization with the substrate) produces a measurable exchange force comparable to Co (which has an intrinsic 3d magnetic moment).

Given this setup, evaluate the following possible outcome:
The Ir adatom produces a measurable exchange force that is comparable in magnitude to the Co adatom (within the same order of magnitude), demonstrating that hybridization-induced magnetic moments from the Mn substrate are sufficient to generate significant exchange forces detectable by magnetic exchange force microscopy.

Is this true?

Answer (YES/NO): YES